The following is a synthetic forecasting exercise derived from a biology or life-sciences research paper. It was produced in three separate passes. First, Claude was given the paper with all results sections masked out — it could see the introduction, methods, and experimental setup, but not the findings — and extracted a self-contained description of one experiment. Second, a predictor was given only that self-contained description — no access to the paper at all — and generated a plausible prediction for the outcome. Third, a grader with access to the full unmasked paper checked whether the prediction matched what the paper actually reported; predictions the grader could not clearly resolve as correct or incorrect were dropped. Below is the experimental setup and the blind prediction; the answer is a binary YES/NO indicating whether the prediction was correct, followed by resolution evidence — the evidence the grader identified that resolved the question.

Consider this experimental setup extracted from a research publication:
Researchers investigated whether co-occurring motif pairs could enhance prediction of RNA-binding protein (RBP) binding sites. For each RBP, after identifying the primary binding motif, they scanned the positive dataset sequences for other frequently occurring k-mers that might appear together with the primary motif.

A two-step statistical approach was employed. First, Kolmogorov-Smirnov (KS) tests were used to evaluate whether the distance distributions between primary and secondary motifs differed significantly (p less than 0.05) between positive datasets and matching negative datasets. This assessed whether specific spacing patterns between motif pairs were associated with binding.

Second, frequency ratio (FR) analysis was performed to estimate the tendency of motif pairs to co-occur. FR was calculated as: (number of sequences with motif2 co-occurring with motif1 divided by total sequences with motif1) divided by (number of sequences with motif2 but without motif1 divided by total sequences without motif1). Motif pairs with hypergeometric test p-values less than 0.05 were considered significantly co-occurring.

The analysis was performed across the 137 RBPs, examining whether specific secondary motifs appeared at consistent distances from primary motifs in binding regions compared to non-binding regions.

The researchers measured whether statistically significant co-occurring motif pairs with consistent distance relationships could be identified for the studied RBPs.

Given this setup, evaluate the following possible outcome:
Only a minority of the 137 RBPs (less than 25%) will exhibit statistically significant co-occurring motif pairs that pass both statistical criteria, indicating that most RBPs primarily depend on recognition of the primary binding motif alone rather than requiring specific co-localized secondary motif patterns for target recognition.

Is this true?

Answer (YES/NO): NO